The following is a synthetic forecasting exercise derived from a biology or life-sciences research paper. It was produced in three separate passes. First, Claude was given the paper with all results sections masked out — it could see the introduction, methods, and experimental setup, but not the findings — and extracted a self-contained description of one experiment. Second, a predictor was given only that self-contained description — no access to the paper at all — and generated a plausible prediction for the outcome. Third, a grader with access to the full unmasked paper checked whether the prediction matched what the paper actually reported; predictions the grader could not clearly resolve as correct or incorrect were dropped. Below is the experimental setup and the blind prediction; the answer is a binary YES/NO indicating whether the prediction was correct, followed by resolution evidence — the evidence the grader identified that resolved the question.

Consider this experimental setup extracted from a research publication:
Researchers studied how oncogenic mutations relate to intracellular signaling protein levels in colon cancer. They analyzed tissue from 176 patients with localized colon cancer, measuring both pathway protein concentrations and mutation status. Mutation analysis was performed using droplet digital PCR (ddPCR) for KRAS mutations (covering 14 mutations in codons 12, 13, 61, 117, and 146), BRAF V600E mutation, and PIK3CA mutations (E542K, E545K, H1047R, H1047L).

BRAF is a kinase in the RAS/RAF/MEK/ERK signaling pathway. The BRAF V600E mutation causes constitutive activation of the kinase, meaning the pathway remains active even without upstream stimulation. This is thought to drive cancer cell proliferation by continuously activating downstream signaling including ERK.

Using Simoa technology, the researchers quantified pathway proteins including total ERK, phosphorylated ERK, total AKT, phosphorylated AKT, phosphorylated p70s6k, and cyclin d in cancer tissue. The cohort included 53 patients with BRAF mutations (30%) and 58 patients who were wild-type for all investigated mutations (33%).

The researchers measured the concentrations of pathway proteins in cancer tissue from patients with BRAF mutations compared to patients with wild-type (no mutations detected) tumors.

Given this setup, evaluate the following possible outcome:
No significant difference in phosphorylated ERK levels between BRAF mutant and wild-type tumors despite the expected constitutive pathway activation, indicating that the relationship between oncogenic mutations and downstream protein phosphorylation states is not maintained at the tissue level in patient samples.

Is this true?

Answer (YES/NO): NO